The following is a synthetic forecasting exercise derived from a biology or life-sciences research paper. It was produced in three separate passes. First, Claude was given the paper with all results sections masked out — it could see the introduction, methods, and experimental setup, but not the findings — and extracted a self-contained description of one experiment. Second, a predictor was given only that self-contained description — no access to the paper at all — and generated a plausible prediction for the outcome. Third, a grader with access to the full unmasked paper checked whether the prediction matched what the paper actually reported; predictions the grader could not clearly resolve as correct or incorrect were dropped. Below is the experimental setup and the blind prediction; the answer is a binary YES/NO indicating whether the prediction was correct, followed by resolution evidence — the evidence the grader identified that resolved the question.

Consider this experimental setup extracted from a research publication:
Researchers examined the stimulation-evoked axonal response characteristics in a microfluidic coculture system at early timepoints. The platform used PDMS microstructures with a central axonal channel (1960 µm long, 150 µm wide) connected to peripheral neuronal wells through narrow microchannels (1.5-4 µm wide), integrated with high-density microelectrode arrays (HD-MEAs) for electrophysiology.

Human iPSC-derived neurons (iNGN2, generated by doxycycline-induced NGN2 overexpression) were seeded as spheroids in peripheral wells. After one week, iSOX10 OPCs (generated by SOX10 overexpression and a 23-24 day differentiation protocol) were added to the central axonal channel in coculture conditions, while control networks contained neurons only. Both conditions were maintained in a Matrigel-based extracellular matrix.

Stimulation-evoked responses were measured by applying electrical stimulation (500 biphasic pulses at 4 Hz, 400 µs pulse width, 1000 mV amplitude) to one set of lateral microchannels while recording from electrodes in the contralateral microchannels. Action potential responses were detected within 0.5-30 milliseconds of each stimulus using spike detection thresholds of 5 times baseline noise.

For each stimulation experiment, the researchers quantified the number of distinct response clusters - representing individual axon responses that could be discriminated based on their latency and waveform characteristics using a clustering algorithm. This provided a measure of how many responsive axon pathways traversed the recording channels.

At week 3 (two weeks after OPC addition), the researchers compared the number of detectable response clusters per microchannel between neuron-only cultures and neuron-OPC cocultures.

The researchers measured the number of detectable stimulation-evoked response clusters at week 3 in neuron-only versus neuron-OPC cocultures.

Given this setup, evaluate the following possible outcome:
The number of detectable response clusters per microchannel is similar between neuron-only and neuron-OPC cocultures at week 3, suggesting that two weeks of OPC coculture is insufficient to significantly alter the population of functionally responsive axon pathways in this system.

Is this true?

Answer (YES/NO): NO